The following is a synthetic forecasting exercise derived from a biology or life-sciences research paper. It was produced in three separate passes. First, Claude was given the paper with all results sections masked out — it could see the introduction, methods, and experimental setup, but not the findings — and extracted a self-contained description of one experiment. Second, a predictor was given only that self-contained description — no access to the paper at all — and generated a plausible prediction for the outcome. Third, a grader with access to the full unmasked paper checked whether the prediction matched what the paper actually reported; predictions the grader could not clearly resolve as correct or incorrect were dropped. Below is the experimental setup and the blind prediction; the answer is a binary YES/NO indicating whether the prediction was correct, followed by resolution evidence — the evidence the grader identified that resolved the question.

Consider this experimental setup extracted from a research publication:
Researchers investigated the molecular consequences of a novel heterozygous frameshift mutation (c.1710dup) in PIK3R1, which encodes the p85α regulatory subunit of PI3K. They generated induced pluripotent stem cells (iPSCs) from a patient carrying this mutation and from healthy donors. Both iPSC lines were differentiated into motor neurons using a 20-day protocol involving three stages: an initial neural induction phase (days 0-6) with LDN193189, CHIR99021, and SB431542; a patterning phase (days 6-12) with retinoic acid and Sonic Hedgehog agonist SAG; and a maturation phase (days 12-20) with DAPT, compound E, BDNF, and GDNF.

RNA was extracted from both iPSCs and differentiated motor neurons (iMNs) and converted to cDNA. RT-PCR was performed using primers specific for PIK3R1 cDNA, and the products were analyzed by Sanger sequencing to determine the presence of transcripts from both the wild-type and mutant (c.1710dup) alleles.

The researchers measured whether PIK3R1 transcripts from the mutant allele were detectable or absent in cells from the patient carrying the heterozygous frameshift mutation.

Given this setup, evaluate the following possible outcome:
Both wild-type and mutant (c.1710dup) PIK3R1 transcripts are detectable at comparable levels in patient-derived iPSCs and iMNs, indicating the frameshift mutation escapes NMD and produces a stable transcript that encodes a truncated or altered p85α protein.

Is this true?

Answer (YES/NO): NO